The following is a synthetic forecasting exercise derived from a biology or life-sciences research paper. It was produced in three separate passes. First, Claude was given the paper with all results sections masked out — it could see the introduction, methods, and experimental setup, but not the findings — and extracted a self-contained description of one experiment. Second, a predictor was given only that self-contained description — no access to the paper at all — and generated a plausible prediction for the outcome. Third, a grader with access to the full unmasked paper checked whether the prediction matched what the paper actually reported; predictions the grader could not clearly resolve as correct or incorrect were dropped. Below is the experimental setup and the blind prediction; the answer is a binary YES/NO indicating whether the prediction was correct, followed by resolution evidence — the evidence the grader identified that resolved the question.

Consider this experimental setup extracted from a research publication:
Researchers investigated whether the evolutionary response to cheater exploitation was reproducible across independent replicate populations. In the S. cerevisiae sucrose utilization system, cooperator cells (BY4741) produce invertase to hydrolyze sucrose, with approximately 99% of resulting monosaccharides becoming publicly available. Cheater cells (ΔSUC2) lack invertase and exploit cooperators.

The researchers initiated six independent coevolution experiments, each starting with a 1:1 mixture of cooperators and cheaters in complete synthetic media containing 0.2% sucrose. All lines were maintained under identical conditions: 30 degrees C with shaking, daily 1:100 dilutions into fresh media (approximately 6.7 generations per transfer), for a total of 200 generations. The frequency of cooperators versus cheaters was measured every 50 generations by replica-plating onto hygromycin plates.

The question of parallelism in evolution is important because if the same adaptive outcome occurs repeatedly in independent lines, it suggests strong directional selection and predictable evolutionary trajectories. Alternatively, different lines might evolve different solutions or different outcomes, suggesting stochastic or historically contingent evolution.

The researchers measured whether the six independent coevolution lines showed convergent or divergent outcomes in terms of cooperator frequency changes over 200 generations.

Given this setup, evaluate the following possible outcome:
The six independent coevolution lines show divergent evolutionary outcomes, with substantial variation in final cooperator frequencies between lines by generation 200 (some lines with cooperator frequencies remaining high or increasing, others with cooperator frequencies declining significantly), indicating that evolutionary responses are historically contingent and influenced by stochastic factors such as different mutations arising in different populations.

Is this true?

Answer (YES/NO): NO